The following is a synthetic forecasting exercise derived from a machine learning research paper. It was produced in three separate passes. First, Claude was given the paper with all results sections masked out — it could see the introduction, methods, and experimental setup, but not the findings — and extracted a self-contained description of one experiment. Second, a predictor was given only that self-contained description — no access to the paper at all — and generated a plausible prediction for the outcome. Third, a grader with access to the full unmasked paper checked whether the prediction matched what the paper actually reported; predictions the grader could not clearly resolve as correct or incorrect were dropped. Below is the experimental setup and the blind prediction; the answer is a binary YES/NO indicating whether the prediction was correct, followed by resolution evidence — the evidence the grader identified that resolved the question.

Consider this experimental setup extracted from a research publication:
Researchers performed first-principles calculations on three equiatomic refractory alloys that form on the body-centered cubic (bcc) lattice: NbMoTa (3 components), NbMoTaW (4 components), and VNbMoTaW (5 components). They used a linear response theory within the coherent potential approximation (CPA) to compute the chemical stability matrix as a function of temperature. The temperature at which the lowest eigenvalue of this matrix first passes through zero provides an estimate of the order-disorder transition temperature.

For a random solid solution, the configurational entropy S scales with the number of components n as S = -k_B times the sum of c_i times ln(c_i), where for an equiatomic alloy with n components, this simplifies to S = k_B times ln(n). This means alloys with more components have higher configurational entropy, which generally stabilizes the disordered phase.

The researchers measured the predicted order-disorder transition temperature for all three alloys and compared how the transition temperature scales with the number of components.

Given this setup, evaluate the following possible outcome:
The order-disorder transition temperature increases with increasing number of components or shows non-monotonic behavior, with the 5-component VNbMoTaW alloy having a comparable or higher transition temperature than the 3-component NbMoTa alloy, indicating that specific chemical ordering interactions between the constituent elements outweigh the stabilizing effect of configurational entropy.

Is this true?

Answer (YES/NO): YES